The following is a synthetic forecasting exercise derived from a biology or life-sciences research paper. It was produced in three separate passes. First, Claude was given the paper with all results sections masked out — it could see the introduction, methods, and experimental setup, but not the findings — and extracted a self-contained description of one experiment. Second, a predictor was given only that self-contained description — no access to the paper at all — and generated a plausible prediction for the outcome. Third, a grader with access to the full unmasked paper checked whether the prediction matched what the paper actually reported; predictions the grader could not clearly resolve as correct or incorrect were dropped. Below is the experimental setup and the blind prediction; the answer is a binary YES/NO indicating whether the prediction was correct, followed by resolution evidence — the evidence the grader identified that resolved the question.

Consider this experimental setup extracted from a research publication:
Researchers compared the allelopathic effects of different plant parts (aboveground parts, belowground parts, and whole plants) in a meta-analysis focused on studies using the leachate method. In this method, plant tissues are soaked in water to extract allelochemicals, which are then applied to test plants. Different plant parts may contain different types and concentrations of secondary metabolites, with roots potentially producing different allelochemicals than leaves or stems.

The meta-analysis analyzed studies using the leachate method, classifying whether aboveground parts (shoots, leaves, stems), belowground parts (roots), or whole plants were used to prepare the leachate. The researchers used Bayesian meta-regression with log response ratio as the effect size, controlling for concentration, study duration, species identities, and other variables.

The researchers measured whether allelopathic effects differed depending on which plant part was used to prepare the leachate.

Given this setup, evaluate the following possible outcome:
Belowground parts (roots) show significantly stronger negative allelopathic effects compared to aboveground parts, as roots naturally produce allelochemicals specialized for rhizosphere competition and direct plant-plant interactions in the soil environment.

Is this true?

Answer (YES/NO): NO